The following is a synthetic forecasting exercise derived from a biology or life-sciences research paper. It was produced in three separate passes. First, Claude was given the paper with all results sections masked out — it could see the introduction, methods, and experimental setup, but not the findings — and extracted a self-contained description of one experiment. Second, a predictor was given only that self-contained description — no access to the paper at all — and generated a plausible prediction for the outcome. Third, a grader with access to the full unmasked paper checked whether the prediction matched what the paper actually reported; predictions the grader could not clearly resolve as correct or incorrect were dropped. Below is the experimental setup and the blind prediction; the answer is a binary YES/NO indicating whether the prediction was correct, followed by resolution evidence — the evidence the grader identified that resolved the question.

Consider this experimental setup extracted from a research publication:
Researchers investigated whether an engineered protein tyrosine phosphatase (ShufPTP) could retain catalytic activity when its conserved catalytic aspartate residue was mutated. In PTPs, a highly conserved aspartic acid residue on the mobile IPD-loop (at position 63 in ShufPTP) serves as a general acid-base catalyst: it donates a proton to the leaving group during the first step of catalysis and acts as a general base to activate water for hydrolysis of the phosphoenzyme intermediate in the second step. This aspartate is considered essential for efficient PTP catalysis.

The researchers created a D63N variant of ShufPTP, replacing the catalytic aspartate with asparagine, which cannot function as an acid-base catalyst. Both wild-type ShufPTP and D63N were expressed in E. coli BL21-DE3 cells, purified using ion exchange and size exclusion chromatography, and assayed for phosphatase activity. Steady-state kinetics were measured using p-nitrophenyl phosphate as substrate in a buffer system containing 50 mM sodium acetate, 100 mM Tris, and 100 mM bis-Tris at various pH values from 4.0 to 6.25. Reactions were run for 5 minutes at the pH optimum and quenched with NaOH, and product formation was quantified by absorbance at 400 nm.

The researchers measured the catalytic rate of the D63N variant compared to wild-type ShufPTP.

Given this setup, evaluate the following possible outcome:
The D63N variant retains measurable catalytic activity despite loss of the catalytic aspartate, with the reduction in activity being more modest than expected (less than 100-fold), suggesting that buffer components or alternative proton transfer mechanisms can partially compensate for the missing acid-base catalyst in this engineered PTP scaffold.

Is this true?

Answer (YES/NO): YES